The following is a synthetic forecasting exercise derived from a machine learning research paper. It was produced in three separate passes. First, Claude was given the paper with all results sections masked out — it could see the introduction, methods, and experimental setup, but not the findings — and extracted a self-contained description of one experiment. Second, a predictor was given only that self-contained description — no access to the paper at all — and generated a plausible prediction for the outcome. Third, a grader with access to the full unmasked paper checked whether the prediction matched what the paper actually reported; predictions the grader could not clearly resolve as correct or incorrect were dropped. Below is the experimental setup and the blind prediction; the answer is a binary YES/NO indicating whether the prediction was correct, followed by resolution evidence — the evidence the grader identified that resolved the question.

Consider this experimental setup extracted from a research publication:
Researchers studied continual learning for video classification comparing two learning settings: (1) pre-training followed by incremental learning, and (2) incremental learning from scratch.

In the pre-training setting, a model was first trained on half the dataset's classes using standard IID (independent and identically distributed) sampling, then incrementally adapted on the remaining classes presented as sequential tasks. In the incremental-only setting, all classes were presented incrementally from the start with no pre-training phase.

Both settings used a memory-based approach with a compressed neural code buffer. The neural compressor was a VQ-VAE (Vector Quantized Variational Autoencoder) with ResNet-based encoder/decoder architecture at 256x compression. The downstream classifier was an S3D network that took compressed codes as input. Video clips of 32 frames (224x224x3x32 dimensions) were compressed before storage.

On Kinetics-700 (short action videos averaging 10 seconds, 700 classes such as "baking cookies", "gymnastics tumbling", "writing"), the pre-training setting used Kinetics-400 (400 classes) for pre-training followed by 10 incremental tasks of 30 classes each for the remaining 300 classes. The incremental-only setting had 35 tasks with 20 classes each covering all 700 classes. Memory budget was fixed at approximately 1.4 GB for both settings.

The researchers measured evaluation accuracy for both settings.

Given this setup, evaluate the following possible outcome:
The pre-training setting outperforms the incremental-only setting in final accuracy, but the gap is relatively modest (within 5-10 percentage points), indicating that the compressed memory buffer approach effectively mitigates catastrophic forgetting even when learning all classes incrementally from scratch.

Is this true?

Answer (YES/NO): YES